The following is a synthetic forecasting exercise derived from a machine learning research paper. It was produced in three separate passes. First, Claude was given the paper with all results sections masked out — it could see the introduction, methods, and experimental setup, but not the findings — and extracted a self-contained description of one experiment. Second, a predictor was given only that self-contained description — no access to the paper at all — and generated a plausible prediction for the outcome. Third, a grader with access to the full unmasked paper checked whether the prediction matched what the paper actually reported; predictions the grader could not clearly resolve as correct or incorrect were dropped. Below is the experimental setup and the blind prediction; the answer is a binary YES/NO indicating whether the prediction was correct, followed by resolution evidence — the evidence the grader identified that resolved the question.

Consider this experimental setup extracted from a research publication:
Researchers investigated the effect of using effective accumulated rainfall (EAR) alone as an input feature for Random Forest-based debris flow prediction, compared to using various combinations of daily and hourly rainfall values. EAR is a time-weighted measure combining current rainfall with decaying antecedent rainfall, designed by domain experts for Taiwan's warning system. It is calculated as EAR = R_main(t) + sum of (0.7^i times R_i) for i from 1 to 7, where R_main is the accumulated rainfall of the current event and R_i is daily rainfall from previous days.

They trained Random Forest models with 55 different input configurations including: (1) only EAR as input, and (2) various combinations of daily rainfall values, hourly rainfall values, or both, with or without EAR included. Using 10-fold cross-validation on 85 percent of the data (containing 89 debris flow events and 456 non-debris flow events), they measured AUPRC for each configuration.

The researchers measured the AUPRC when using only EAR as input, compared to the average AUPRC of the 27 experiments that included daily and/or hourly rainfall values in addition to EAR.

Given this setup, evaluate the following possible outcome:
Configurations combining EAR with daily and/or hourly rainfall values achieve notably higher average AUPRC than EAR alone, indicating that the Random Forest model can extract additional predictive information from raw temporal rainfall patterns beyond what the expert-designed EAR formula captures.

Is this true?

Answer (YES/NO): YES